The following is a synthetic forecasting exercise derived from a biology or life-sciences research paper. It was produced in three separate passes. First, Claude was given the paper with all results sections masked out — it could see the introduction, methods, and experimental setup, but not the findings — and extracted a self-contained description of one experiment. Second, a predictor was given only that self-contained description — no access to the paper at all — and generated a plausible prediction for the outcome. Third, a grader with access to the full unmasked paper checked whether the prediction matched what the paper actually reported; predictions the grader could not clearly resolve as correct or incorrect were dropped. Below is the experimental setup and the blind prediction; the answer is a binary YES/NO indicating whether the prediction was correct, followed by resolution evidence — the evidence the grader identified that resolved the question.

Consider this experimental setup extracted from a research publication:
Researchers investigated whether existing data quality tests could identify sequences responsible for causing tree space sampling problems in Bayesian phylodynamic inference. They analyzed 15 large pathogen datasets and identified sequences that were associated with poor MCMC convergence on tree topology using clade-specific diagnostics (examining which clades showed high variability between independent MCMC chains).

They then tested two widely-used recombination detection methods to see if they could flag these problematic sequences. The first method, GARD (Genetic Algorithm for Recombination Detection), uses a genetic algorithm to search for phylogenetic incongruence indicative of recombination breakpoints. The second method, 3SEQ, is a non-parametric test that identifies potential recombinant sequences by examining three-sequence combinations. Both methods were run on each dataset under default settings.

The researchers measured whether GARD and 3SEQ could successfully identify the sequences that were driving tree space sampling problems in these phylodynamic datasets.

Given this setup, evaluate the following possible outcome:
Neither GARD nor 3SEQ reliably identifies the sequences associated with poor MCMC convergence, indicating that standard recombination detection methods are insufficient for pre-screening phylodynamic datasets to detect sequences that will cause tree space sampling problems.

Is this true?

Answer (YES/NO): NO